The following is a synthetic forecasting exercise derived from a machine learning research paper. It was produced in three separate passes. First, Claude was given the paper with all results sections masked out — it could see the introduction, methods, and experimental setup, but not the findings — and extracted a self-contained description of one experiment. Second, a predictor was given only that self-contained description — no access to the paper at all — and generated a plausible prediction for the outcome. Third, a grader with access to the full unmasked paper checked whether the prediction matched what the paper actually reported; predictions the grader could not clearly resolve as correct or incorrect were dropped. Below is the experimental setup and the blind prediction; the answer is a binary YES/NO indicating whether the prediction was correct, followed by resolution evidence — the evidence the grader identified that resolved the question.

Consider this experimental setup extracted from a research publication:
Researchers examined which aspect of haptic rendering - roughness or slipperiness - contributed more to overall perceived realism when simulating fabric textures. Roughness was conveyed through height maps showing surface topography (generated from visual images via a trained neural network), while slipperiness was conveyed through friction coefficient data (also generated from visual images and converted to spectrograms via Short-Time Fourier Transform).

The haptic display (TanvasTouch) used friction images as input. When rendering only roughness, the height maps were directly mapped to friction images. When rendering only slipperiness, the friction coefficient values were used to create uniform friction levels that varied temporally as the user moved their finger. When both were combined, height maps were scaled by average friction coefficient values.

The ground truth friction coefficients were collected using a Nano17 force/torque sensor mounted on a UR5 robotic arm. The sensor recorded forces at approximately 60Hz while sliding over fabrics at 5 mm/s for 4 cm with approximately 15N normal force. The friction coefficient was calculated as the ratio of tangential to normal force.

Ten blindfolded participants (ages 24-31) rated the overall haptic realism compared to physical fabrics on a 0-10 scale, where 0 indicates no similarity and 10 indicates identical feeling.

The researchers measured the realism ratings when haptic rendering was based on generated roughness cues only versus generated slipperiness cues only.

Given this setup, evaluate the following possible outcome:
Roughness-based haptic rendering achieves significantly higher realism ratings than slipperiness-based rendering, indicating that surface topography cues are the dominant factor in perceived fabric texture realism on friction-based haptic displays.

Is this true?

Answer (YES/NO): NO